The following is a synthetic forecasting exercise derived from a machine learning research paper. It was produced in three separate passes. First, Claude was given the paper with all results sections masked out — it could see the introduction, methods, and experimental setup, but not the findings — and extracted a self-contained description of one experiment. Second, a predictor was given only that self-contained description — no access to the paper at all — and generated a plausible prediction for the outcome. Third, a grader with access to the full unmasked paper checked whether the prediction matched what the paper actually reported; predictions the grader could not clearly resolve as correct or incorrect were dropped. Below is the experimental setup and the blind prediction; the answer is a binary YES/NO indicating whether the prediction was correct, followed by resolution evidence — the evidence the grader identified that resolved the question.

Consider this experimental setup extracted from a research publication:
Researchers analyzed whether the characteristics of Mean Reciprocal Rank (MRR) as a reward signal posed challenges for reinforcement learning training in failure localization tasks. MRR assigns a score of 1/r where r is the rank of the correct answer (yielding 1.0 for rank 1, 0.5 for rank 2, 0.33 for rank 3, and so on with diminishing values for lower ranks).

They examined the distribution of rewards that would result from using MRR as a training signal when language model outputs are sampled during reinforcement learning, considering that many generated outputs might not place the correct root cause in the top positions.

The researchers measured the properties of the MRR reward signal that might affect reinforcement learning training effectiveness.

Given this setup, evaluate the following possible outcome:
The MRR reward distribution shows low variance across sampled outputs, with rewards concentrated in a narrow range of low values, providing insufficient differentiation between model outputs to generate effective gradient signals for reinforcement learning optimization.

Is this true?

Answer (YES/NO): NO